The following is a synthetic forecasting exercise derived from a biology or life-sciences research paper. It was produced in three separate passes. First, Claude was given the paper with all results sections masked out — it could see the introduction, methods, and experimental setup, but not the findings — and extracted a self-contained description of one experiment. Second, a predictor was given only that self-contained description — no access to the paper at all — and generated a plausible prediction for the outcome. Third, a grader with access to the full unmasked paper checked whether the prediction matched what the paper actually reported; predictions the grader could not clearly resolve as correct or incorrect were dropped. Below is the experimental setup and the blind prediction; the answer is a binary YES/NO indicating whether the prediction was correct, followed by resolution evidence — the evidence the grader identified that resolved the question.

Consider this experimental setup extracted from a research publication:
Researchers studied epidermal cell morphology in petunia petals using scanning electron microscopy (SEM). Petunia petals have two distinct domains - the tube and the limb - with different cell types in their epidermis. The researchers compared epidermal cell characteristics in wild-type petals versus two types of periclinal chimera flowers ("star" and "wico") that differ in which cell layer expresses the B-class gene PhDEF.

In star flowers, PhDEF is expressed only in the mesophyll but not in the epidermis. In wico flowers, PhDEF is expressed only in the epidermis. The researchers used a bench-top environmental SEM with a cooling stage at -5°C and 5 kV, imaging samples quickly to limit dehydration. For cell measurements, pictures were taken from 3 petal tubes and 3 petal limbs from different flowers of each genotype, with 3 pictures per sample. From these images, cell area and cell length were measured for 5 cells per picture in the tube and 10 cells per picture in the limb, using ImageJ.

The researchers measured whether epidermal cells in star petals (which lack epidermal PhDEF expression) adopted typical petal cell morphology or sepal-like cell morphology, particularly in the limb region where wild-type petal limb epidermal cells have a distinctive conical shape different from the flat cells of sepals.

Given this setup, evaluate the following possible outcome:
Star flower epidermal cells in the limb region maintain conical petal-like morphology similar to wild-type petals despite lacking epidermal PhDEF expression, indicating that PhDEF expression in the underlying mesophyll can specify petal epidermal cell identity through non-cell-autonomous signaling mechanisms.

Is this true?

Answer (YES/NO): NO